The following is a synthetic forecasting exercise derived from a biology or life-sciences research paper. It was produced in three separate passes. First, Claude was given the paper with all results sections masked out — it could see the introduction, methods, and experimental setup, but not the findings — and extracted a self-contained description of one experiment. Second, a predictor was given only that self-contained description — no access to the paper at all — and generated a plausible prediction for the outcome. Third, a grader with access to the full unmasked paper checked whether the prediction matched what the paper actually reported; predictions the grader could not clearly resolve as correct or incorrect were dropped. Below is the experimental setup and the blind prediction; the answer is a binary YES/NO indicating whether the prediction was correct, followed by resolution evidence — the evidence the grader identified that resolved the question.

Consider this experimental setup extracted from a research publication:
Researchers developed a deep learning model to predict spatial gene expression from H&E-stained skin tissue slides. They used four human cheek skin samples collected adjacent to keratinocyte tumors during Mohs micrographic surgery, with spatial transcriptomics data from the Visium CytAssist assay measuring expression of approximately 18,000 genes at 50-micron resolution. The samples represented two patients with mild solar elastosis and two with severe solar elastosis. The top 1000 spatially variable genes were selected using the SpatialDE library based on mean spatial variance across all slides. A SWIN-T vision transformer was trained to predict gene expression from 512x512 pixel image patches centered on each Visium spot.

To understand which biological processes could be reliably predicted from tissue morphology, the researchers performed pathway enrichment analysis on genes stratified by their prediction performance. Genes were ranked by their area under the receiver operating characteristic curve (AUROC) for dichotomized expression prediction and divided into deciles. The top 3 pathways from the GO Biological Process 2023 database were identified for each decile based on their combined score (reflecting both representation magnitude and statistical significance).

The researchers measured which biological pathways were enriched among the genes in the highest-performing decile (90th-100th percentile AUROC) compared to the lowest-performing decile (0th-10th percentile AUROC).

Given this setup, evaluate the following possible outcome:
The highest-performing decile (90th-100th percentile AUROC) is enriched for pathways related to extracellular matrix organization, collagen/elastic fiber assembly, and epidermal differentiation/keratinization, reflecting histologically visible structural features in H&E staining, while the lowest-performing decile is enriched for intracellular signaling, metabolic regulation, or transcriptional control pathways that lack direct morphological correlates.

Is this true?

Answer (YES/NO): NO